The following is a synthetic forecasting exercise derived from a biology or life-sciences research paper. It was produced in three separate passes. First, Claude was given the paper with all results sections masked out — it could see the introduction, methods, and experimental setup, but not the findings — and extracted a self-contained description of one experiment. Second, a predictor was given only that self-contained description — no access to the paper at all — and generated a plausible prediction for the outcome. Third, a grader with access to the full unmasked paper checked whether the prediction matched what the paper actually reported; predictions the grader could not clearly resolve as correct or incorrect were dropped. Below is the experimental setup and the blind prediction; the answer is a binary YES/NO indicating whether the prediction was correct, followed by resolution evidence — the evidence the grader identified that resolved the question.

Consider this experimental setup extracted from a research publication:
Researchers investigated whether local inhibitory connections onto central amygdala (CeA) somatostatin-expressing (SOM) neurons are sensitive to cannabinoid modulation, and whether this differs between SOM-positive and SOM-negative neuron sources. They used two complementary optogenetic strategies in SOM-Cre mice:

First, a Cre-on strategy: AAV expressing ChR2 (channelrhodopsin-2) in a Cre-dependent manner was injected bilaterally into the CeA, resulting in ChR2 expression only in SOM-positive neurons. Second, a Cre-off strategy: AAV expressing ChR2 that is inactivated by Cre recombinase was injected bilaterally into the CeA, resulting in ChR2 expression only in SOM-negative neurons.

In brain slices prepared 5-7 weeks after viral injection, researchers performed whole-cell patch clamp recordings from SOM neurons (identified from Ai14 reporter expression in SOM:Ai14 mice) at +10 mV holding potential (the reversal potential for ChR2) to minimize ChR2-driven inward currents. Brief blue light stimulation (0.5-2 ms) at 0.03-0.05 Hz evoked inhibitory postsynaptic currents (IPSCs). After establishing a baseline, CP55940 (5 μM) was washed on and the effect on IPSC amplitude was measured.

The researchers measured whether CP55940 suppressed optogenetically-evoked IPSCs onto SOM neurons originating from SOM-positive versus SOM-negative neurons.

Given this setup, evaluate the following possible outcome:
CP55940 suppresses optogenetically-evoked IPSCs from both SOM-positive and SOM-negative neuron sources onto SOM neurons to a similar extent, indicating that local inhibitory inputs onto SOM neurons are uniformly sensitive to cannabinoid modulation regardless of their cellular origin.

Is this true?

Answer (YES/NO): YES